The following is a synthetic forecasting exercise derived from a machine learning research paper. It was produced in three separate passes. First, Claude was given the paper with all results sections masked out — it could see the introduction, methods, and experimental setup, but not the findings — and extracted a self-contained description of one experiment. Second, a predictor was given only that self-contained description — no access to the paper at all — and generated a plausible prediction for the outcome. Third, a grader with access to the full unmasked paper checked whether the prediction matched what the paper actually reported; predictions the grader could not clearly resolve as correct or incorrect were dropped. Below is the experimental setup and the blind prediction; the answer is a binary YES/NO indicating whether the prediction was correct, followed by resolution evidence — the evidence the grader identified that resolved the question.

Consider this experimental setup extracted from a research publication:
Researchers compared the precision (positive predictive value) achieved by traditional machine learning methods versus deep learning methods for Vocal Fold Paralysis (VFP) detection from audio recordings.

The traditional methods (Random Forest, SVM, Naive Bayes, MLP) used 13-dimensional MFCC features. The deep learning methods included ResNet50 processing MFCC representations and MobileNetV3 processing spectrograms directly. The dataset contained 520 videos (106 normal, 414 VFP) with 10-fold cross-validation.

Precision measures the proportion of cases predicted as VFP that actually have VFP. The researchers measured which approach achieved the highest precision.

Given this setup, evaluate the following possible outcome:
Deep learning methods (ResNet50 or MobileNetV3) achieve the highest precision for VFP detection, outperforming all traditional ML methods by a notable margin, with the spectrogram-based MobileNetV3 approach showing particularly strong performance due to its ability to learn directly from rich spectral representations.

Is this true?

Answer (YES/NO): YES